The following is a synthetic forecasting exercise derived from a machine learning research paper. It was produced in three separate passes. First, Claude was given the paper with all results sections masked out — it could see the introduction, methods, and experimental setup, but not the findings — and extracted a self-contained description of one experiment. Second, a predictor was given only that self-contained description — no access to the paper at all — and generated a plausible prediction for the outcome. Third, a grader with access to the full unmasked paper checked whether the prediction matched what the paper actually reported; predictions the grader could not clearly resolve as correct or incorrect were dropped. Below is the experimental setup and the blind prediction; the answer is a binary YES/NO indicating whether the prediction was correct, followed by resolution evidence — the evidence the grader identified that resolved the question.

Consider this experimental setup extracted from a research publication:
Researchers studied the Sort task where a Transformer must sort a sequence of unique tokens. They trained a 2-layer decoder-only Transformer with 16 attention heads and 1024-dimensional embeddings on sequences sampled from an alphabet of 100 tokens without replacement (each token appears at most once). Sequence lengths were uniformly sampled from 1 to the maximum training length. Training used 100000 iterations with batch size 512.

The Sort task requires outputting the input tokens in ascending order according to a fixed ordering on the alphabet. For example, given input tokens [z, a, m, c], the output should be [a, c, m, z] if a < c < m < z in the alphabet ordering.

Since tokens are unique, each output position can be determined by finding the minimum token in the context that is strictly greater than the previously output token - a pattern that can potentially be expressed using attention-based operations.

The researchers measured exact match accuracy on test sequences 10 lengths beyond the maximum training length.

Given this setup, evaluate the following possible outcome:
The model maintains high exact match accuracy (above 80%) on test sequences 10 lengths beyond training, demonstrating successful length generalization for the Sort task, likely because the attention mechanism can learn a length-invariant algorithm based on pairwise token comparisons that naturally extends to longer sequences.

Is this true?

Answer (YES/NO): YES